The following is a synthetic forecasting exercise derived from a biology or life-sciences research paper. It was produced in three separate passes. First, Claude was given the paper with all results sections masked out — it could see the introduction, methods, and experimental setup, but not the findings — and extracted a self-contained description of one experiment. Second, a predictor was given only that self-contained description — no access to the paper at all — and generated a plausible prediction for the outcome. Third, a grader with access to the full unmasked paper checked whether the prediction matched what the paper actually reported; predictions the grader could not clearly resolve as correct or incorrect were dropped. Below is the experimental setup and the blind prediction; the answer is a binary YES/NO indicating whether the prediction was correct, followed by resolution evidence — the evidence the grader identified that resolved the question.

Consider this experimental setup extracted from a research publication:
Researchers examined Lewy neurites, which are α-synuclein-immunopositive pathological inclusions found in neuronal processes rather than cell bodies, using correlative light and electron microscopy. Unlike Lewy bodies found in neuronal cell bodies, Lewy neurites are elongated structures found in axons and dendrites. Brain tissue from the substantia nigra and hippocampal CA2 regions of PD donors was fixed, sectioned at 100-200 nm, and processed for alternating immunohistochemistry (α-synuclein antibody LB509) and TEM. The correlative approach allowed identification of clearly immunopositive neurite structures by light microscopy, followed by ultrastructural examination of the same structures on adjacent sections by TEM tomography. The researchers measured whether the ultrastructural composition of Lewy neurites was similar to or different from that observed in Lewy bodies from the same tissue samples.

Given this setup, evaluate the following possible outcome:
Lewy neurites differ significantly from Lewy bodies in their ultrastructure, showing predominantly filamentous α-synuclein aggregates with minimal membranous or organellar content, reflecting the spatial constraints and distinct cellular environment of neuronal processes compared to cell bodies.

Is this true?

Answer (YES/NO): NO